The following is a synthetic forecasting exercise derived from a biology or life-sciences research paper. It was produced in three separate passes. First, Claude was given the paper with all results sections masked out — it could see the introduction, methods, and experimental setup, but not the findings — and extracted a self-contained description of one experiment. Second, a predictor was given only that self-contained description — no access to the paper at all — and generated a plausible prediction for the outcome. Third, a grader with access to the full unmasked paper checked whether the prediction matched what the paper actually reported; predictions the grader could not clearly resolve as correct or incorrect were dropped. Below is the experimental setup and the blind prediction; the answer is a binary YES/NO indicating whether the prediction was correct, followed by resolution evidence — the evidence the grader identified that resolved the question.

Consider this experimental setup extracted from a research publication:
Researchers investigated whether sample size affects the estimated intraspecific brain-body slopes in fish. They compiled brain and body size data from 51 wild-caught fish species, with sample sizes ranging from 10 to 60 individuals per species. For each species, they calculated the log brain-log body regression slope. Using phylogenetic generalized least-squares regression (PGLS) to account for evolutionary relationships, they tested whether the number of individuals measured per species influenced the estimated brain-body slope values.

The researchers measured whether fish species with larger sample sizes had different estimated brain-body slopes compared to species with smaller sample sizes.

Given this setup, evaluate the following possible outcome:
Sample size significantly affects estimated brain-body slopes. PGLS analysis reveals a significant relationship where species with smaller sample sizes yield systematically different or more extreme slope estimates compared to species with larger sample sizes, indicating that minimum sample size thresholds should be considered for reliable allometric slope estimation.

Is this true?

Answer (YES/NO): YES